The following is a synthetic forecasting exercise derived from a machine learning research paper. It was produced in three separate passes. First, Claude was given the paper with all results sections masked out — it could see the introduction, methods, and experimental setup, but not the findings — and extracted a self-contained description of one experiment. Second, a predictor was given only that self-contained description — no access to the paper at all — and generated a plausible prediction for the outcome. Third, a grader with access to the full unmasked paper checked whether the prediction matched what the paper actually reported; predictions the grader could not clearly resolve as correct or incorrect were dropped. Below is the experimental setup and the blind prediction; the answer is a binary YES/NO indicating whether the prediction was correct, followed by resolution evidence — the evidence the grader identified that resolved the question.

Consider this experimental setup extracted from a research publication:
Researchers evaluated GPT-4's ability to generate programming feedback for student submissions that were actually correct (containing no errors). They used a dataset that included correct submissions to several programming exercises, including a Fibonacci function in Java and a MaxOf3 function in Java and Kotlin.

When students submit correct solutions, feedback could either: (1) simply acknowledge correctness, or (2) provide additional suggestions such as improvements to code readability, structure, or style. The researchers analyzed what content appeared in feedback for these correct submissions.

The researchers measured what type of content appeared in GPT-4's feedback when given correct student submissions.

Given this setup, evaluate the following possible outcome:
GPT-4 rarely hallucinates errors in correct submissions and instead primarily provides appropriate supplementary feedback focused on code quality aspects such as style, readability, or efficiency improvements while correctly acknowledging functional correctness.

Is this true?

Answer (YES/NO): NO